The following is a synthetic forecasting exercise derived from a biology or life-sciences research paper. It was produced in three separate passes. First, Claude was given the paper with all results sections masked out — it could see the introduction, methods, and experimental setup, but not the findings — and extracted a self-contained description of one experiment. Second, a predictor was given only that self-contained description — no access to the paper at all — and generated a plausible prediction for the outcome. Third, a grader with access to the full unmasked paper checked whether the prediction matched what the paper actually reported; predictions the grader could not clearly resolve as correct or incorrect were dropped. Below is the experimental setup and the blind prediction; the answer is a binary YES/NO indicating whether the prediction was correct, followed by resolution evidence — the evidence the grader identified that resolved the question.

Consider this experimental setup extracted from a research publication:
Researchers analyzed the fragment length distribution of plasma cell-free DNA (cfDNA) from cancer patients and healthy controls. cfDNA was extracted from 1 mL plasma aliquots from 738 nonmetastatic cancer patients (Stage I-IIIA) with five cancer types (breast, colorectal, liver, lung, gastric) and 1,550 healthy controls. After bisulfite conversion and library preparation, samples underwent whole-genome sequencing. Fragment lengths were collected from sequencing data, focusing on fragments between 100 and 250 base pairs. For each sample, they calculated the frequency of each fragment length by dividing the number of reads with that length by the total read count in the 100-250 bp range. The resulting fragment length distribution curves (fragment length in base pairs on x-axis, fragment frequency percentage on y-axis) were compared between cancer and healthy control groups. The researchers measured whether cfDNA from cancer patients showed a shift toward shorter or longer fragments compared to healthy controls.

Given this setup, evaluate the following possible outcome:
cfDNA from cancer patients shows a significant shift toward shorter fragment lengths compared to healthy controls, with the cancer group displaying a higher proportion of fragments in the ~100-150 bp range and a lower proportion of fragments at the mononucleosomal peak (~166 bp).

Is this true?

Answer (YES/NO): YES